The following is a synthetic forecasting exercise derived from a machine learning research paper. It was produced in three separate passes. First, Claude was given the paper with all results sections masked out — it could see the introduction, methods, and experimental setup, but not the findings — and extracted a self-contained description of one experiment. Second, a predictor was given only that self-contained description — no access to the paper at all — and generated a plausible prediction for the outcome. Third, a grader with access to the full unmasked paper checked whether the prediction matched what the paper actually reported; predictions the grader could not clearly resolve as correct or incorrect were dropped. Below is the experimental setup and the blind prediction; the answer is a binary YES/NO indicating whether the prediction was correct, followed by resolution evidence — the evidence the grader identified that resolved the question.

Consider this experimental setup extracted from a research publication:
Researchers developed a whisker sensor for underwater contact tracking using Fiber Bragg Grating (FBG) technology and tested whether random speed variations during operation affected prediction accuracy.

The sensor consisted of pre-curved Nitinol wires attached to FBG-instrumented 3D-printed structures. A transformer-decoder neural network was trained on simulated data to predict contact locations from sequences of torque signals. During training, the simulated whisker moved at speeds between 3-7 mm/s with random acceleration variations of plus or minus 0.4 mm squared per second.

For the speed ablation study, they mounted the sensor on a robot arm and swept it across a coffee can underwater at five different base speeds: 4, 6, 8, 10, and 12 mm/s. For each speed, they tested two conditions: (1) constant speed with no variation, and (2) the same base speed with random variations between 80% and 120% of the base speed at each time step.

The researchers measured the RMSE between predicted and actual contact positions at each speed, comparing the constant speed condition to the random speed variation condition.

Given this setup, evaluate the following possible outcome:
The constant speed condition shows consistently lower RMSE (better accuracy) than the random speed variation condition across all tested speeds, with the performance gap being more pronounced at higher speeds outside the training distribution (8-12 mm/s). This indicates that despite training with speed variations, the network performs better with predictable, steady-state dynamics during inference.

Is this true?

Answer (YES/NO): YES